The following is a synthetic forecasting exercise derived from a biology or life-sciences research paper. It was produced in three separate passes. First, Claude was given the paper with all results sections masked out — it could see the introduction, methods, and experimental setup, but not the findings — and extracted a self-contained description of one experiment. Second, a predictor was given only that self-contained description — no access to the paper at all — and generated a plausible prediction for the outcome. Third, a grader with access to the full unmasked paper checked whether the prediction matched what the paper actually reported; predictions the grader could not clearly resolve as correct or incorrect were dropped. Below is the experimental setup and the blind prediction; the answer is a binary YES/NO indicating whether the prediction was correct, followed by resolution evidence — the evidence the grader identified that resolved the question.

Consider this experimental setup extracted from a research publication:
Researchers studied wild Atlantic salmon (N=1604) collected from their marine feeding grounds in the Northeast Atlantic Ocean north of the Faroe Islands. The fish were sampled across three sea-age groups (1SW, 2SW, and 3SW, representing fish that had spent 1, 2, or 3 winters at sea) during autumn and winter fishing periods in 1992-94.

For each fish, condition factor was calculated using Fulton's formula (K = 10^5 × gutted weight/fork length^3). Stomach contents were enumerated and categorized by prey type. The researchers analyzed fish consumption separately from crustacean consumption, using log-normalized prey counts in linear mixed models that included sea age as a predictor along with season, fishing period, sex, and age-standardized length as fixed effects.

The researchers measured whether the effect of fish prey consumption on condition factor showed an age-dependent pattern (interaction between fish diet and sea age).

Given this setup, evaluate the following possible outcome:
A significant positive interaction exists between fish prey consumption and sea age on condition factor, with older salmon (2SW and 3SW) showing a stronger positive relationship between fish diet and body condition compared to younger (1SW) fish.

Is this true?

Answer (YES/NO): YES